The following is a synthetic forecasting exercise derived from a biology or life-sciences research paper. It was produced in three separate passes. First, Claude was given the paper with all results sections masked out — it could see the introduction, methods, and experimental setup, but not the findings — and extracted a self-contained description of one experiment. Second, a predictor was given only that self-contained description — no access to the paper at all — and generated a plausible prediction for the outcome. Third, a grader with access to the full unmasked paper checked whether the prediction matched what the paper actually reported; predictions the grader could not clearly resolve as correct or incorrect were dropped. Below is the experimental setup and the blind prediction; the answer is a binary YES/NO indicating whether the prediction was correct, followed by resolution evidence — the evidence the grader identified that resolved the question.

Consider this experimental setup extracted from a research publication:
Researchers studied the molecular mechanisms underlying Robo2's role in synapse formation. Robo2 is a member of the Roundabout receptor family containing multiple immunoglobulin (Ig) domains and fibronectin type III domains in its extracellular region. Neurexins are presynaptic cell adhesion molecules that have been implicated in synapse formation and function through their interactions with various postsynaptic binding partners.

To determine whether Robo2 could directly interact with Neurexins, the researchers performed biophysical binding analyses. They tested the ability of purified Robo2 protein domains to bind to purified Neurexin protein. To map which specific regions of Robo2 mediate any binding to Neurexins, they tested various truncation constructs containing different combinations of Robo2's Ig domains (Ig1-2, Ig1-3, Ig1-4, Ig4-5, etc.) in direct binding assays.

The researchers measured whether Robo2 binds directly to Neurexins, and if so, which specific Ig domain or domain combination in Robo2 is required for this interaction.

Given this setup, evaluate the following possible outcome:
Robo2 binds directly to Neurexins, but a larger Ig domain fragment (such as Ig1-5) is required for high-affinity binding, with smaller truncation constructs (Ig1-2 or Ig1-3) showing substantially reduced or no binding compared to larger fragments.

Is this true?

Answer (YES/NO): YES